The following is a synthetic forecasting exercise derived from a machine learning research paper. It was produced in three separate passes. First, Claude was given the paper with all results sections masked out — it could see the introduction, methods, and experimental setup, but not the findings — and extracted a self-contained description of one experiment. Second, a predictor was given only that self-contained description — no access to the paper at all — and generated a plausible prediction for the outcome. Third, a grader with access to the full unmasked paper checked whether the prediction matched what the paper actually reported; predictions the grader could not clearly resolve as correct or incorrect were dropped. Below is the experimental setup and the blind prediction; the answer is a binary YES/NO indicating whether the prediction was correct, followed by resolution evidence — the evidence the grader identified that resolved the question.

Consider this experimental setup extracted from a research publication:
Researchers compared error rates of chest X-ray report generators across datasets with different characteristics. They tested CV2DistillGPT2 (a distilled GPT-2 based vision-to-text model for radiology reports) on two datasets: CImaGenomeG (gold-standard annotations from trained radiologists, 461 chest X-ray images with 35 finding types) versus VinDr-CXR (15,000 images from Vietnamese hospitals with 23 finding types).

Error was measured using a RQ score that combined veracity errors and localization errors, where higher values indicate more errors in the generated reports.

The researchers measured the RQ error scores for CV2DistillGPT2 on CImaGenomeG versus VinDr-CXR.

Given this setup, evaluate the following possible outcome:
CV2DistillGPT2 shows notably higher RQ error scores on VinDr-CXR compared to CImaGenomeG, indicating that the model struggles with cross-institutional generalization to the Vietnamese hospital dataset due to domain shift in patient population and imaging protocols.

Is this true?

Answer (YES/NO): NO